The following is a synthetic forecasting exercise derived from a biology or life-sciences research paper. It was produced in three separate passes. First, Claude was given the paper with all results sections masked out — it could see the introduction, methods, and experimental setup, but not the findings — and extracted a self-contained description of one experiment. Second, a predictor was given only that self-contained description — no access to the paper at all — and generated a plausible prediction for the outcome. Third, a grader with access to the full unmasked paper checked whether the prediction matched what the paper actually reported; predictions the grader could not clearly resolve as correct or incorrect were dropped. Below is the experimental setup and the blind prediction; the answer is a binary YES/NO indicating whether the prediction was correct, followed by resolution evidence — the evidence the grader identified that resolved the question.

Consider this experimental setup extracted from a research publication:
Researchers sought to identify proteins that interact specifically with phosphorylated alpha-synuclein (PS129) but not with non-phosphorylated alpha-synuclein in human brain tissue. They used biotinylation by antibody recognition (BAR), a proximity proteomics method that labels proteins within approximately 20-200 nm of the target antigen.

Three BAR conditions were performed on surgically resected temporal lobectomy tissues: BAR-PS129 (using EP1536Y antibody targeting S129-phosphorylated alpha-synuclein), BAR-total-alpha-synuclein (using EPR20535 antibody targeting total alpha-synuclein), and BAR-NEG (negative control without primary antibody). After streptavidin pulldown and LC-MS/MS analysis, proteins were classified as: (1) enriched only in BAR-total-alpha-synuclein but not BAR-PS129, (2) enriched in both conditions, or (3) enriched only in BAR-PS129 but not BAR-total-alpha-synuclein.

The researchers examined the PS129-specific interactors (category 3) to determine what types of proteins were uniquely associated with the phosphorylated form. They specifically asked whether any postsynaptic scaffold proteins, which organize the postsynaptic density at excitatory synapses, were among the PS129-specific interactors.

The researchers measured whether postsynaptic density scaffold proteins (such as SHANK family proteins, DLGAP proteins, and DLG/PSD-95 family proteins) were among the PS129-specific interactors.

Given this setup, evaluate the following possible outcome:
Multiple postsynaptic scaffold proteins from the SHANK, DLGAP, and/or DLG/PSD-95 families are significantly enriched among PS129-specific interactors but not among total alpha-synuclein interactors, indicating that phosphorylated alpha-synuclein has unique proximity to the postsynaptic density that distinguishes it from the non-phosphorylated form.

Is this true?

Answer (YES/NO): YES